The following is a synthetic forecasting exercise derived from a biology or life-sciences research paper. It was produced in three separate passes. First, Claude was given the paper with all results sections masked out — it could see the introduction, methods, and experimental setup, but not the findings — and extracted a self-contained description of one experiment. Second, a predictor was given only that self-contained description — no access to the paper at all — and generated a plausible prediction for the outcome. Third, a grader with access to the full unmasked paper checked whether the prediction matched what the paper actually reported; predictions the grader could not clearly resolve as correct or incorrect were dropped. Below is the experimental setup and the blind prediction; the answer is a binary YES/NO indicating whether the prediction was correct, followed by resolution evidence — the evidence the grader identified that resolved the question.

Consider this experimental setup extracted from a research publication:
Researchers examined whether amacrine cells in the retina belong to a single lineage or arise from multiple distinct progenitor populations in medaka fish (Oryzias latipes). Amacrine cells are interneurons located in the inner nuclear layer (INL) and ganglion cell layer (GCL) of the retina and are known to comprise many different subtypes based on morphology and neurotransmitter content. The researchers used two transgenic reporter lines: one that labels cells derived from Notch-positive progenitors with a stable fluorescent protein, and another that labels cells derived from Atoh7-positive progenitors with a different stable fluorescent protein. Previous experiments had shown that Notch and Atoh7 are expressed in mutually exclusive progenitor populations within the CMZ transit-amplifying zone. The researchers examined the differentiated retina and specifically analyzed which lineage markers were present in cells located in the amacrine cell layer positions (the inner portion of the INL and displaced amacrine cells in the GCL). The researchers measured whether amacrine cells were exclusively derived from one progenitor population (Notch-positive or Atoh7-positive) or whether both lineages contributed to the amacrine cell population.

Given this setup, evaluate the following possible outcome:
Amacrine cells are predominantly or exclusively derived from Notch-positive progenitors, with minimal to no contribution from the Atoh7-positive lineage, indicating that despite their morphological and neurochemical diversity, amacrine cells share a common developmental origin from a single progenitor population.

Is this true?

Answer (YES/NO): NO